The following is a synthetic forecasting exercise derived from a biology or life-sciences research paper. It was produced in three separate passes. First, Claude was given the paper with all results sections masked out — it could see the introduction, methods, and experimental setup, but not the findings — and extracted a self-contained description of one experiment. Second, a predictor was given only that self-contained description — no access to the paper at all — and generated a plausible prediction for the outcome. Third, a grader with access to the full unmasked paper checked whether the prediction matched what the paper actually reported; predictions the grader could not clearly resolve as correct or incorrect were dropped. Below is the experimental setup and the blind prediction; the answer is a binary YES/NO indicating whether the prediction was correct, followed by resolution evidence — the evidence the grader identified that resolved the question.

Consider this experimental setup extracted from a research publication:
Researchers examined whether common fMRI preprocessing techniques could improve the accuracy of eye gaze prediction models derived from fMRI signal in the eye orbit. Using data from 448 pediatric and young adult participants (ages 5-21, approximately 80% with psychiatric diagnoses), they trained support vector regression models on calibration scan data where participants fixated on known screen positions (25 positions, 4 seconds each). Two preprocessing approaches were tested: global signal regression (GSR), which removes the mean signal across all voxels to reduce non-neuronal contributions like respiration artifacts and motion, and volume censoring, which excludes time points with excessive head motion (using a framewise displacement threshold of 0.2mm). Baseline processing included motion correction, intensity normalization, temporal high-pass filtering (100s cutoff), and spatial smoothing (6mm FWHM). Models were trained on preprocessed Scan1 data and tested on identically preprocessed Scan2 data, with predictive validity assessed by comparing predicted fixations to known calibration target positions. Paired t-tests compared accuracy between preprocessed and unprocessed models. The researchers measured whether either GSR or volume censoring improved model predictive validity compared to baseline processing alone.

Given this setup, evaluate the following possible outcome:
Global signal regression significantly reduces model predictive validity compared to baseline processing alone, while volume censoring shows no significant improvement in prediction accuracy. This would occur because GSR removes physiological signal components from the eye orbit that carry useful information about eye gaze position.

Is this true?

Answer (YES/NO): NO